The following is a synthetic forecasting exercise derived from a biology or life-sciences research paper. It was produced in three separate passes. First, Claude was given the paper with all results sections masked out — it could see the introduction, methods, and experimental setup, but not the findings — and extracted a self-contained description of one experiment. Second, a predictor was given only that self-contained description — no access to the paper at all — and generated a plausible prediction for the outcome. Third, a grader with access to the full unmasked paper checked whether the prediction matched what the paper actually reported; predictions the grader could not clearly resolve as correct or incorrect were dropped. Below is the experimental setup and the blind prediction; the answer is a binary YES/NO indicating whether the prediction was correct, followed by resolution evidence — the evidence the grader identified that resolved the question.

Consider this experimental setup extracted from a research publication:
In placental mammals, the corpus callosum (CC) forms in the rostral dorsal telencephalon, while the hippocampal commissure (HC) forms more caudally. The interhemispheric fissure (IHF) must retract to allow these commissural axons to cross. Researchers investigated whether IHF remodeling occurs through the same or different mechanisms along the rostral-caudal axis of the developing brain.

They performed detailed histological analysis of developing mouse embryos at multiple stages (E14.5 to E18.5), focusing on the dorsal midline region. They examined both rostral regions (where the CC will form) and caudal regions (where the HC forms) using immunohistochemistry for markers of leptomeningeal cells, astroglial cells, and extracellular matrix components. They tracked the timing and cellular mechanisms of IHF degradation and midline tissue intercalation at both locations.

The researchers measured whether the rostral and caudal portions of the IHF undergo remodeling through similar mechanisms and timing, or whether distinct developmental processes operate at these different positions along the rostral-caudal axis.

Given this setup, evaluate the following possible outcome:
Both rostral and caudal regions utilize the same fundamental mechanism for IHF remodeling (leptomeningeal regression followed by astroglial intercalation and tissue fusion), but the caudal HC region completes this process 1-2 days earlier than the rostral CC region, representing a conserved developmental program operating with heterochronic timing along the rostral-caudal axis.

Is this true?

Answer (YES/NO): NO